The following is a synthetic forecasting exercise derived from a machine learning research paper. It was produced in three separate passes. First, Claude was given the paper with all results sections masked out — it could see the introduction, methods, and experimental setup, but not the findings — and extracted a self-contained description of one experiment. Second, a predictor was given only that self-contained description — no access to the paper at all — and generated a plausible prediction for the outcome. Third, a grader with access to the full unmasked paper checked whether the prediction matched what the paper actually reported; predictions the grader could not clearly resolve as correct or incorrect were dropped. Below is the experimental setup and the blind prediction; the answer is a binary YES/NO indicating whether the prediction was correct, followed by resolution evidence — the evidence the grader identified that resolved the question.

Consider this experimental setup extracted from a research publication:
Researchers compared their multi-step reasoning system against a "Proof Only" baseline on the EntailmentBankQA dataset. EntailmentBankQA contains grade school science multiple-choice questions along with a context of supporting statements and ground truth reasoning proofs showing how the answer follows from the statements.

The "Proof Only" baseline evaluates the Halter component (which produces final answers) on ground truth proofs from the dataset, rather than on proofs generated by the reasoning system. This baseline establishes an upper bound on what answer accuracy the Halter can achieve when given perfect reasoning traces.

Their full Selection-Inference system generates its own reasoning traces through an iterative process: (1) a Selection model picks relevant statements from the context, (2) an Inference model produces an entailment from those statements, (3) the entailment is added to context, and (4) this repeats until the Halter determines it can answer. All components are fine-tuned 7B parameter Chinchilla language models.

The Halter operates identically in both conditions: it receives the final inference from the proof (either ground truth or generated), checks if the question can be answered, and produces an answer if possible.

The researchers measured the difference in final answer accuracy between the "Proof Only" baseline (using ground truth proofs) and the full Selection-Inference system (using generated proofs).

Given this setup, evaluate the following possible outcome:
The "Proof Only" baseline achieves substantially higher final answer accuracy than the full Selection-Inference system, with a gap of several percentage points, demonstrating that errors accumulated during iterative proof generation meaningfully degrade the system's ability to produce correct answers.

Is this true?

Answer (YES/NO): YES